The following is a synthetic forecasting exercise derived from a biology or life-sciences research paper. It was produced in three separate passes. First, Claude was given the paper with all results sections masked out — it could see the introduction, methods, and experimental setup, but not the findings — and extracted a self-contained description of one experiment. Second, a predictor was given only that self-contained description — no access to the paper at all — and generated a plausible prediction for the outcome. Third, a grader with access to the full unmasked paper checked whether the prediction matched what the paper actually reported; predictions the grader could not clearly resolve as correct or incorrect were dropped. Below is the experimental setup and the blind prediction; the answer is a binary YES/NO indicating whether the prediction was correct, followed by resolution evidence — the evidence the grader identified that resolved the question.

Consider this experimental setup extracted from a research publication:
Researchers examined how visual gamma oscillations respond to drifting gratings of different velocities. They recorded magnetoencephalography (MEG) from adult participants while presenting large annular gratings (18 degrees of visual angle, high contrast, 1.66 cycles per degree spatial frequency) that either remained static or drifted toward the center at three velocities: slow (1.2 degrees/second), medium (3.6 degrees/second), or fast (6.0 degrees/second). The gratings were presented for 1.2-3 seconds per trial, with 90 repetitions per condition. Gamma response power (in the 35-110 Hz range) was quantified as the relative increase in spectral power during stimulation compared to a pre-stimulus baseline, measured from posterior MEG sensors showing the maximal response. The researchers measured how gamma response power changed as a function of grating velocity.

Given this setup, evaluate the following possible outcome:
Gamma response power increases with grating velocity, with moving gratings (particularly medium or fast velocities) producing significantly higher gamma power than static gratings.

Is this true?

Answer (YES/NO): NO